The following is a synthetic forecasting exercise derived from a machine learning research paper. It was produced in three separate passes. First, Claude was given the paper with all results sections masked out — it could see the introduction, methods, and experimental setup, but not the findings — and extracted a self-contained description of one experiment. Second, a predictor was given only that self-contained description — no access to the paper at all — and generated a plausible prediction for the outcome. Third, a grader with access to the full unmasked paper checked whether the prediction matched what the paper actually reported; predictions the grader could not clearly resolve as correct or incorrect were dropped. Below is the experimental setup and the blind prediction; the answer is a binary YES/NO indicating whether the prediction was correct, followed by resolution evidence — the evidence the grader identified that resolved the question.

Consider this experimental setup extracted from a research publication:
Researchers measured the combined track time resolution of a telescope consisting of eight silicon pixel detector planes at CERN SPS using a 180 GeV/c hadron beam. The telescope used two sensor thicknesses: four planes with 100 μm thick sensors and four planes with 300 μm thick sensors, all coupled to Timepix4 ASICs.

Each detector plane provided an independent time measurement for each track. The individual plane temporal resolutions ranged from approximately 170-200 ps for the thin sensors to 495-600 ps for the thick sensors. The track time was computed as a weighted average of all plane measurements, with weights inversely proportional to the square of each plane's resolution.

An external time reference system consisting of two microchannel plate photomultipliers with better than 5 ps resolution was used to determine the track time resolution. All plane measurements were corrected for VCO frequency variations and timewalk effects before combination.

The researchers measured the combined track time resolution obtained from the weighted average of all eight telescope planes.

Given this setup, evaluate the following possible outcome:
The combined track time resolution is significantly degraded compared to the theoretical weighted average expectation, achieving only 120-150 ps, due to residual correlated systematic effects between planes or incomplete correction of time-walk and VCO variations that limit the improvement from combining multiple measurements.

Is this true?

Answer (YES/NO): NO